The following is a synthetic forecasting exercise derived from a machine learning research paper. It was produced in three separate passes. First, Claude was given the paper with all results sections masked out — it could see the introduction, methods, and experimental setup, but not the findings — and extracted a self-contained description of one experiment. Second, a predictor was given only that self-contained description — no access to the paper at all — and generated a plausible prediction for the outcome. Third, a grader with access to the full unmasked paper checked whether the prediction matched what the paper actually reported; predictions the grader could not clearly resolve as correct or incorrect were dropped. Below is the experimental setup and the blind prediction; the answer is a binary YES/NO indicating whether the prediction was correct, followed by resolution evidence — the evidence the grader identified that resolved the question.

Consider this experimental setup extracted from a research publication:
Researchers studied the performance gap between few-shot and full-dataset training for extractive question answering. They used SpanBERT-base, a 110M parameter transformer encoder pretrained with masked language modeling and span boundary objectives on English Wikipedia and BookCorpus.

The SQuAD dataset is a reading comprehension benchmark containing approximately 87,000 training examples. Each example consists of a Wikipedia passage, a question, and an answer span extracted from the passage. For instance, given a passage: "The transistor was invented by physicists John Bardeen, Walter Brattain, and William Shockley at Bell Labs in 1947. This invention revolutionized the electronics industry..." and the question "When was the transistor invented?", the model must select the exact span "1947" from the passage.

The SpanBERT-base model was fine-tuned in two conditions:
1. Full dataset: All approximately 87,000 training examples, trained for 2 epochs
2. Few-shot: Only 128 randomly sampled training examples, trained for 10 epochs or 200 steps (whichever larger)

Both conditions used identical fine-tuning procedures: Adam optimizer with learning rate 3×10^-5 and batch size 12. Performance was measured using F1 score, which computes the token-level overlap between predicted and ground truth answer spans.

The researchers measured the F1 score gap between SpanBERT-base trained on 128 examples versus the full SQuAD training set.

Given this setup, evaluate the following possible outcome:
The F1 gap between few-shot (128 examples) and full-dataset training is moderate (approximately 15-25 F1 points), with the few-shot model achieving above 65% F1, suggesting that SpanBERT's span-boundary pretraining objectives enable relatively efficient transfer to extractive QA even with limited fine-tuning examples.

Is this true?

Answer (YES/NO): NO